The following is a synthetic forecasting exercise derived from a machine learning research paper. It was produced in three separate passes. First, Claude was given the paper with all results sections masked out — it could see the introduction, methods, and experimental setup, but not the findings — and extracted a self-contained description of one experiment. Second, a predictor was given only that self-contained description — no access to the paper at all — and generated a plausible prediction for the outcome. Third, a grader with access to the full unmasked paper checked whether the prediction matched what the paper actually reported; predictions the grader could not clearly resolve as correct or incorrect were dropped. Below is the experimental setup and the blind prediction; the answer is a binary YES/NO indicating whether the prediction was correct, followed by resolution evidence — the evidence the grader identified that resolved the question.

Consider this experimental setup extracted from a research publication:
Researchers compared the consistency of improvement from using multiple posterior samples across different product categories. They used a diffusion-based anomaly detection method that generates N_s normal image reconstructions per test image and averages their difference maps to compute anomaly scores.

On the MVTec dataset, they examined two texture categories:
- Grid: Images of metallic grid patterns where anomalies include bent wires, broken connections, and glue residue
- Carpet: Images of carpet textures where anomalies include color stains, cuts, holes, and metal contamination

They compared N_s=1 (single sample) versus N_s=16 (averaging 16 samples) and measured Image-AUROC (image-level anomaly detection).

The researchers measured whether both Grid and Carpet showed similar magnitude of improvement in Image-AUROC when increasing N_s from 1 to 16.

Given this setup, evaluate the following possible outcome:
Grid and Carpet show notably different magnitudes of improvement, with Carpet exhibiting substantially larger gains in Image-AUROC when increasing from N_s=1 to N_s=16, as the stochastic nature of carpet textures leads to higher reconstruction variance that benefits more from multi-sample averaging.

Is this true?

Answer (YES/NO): NO